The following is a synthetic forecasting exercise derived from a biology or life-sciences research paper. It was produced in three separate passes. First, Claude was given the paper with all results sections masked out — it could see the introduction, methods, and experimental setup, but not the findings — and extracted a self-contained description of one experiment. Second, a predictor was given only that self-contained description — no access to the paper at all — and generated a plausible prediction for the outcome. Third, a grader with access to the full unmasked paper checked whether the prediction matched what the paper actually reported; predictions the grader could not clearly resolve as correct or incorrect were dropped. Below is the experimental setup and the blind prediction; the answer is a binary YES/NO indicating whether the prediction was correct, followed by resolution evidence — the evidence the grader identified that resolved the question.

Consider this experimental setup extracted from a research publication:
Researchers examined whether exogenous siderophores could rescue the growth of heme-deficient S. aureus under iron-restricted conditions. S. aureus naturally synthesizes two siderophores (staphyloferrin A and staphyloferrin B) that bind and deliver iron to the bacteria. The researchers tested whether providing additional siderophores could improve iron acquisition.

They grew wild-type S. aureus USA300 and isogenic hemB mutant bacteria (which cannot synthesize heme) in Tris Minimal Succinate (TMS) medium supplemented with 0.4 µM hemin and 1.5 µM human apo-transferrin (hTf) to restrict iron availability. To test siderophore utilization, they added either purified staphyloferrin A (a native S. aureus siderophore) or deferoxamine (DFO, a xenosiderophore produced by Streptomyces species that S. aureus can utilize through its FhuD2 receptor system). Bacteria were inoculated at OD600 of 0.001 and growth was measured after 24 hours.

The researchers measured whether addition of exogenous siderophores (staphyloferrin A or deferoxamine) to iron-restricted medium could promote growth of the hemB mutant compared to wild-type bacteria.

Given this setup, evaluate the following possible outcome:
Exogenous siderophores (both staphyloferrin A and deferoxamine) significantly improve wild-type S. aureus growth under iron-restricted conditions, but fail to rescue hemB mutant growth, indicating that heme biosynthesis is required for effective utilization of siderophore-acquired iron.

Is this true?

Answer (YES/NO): NO